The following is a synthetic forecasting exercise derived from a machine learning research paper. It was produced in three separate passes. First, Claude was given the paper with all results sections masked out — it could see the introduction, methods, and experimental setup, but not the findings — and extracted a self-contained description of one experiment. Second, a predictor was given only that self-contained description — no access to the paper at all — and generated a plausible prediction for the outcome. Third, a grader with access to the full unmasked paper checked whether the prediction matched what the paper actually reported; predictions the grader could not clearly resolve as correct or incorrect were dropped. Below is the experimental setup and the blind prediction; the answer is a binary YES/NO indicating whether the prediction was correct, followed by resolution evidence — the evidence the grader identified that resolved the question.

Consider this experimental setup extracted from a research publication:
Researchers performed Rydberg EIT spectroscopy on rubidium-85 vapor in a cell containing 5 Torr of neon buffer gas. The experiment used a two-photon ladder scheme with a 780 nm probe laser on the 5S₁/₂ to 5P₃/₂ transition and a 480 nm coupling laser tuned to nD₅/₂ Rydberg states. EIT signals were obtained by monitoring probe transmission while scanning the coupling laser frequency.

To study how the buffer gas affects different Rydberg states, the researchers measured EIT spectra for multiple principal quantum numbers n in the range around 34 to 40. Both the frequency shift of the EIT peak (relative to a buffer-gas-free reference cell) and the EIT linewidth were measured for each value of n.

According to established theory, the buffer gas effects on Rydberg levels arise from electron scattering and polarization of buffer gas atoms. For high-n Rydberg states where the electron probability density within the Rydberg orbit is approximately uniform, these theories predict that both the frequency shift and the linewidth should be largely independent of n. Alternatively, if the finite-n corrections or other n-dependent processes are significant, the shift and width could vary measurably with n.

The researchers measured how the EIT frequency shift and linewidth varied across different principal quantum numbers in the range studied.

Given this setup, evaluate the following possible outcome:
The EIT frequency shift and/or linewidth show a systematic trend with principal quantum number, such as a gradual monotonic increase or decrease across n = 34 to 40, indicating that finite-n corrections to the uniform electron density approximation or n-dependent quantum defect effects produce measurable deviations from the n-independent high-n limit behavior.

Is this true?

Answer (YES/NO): YES